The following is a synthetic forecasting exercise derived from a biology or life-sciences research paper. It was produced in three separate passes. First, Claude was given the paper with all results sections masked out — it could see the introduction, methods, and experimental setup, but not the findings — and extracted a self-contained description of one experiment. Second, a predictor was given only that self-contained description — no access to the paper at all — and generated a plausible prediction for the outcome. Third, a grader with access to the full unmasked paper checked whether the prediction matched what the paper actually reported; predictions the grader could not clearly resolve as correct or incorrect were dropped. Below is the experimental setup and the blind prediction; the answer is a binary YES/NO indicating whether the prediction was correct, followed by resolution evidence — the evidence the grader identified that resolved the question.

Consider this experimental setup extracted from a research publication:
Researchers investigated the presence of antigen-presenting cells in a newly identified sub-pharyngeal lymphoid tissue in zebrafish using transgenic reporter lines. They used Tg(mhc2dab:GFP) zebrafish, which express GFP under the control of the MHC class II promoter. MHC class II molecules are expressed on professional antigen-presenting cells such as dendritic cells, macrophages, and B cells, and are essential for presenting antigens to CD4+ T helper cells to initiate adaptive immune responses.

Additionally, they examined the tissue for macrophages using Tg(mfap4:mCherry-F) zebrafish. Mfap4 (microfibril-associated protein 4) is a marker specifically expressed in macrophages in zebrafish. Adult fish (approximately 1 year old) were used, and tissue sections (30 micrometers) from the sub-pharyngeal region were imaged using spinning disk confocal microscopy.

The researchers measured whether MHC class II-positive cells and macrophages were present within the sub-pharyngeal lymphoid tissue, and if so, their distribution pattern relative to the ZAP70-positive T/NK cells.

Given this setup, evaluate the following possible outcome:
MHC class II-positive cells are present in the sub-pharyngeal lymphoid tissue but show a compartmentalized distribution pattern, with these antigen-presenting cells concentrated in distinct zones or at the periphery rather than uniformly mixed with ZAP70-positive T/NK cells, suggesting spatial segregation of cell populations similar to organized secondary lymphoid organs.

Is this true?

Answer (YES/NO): NO